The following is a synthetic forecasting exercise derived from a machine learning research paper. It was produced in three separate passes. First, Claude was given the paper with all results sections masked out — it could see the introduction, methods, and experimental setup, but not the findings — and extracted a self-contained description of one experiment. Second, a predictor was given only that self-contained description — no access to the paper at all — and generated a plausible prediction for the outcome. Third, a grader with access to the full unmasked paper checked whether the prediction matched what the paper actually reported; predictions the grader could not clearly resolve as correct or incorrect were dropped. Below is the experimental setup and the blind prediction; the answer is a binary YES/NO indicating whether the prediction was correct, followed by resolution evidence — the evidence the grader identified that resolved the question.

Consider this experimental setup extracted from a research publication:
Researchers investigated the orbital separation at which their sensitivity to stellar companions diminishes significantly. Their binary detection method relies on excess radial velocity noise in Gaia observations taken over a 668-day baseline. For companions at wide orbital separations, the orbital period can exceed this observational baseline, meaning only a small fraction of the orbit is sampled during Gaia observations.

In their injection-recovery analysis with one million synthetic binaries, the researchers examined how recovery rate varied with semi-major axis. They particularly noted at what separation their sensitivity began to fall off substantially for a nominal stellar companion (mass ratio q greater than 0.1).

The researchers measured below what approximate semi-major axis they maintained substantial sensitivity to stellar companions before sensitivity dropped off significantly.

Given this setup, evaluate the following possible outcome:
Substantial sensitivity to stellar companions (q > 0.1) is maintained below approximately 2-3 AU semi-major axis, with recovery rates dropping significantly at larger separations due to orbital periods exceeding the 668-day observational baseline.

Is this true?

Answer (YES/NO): NO